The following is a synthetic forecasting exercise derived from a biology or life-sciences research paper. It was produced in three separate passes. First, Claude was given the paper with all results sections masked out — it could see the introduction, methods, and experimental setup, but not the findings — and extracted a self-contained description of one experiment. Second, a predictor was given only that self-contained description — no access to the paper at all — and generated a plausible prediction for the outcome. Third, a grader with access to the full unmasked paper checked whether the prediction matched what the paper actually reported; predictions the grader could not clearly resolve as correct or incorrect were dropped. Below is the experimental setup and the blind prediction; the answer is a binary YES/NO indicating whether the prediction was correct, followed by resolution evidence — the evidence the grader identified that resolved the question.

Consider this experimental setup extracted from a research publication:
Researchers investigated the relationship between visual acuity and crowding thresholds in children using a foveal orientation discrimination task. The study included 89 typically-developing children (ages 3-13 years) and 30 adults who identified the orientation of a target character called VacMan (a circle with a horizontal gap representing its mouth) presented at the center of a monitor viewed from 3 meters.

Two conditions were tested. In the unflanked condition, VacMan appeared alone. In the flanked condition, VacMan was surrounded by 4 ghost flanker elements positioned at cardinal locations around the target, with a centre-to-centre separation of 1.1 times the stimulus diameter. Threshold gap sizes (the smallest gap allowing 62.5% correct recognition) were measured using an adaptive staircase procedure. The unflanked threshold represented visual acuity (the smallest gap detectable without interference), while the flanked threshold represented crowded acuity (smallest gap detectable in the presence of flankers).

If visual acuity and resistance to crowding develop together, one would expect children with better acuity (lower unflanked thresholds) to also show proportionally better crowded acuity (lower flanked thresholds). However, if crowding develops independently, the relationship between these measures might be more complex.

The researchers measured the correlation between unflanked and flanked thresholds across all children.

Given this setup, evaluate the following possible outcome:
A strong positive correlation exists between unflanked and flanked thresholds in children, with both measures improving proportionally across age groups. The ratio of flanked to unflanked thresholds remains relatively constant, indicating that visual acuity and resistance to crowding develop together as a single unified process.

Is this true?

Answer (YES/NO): NO